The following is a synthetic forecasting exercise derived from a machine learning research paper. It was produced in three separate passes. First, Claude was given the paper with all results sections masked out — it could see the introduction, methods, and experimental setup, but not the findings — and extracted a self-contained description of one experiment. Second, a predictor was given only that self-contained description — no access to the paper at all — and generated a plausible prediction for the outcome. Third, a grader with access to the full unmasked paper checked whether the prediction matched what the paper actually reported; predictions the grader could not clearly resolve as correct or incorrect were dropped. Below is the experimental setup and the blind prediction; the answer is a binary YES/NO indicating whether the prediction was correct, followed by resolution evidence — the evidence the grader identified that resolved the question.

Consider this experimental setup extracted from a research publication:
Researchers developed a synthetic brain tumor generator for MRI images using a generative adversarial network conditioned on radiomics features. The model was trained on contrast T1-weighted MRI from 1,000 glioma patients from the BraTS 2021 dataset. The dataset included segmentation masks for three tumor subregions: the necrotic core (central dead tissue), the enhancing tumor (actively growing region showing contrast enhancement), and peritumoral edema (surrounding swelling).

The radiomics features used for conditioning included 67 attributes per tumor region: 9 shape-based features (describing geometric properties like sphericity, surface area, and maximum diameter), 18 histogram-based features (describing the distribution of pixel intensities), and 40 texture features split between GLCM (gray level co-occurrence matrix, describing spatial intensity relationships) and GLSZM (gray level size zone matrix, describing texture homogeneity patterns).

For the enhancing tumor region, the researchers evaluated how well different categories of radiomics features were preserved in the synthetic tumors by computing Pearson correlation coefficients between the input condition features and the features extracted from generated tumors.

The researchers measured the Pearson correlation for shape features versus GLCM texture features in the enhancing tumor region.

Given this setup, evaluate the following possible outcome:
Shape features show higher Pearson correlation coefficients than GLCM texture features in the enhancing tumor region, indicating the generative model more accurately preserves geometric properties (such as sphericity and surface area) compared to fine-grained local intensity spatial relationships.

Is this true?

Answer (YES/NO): YES